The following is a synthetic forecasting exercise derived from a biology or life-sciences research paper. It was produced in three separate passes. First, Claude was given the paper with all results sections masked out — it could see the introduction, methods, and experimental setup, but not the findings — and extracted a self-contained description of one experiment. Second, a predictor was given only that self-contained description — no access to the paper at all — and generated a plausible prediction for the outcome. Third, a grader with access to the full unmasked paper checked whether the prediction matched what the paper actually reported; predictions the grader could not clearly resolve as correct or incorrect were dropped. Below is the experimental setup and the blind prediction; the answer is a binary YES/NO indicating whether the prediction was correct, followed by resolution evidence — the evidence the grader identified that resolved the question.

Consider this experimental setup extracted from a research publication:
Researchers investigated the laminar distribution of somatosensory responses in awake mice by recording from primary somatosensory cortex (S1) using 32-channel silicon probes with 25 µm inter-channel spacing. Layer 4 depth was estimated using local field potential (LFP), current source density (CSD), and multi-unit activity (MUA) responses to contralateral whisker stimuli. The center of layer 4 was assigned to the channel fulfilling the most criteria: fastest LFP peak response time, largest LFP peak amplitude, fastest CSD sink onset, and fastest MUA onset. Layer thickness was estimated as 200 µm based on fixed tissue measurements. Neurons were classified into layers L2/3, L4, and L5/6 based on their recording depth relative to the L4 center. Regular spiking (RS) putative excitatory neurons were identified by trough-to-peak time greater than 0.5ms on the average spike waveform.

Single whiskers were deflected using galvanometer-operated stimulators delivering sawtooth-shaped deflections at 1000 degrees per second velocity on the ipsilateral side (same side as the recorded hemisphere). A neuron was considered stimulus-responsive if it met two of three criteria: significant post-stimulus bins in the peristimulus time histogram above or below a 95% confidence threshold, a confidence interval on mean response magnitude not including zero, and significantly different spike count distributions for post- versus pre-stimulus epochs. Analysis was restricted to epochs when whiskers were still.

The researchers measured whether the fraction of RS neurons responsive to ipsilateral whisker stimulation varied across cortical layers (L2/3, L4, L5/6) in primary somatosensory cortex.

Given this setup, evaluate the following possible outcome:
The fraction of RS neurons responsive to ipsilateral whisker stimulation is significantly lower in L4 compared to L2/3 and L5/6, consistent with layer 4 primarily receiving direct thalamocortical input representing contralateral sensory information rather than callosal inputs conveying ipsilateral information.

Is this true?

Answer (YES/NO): YES